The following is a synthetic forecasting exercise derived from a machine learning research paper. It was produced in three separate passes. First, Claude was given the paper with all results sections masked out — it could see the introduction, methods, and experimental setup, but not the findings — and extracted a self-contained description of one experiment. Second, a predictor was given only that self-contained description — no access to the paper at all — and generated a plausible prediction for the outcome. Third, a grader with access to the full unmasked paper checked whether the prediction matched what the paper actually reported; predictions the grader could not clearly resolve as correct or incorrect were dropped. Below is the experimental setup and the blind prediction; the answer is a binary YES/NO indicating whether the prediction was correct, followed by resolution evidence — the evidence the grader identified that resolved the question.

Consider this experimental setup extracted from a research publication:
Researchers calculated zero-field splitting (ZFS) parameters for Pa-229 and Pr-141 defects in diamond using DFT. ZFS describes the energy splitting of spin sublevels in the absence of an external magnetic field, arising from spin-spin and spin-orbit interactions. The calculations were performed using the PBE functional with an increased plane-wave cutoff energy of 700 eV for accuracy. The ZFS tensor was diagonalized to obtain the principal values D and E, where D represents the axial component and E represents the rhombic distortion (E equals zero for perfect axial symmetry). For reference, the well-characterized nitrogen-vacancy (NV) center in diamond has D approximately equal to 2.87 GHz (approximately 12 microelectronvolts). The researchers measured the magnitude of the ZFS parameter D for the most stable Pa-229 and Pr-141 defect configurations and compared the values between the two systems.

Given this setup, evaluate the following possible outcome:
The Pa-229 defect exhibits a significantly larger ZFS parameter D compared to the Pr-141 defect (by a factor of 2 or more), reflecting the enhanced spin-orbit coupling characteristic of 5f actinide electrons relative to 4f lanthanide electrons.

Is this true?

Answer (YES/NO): NO